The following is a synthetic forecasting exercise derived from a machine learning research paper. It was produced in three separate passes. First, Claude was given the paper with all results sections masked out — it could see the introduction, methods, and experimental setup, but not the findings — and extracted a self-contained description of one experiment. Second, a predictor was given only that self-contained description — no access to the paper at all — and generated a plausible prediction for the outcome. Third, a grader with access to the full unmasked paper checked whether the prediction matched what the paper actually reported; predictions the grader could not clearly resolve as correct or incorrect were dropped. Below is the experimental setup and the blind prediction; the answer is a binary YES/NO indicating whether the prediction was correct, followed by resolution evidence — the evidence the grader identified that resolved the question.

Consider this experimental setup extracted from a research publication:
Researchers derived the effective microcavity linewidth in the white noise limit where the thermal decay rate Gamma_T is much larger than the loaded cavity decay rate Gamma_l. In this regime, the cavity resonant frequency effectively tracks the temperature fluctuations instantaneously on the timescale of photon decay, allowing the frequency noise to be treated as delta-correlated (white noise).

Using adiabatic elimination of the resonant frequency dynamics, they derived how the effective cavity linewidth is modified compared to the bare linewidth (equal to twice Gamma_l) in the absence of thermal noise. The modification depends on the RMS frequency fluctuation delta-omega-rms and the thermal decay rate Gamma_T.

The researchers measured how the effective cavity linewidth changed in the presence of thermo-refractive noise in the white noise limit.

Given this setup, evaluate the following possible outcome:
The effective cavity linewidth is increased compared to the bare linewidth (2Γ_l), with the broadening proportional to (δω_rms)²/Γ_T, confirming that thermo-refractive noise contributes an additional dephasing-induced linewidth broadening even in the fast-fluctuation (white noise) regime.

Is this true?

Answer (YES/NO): YES